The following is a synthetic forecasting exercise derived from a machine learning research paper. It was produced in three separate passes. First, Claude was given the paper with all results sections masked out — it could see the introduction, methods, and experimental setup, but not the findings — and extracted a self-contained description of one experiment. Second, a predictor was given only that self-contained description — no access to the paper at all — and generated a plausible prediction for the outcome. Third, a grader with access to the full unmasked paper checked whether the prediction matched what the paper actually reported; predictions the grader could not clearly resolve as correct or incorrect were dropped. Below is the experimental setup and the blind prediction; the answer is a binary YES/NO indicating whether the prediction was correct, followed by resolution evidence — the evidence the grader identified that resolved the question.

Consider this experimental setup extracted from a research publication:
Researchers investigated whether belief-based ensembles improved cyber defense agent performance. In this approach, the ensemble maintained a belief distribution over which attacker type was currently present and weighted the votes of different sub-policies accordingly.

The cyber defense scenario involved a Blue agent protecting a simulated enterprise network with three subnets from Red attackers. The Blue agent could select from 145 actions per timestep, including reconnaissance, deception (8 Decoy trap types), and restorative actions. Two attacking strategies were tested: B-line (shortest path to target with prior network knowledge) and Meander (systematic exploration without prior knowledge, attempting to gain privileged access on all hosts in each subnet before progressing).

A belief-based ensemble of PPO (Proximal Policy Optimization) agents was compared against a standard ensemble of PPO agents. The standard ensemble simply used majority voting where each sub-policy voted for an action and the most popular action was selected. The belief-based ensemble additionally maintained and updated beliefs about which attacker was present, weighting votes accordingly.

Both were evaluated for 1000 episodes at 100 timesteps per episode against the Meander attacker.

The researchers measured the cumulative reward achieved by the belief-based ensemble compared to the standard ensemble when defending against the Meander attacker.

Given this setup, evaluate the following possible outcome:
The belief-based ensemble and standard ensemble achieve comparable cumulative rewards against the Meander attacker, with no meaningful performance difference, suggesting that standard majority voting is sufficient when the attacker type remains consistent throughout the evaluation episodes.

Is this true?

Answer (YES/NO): NO